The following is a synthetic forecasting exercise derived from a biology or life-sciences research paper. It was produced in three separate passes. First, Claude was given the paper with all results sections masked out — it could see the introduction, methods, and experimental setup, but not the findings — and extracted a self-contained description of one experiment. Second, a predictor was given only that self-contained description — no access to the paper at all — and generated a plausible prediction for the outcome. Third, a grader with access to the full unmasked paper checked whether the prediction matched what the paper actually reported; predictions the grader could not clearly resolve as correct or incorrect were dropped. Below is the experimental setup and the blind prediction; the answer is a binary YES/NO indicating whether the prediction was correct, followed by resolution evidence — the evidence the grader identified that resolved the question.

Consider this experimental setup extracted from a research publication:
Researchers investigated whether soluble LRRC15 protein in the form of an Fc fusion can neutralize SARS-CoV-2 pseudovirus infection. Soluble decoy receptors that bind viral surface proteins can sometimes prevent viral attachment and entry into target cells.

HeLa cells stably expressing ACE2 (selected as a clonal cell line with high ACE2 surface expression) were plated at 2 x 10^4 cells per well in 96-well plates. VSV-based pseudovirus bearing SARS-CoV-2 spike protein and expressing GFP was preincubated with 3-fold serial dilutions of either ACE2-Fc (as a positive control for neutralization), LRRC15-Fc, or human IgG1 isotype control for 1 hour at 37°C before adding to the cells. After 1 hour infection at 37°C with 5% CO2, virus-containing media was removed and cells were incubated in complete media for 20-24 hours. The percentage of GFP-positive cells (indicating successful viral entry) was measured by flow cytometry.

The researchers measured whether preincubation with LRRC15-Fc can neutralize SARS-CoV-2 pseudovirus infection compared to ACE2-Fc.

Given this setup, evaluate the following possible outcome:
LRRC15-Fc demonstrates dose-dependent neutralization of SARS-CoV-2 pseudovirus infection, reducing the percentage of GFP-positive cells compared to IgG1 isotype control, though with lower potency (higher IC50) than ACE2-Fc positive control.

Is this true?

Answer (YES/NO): NO